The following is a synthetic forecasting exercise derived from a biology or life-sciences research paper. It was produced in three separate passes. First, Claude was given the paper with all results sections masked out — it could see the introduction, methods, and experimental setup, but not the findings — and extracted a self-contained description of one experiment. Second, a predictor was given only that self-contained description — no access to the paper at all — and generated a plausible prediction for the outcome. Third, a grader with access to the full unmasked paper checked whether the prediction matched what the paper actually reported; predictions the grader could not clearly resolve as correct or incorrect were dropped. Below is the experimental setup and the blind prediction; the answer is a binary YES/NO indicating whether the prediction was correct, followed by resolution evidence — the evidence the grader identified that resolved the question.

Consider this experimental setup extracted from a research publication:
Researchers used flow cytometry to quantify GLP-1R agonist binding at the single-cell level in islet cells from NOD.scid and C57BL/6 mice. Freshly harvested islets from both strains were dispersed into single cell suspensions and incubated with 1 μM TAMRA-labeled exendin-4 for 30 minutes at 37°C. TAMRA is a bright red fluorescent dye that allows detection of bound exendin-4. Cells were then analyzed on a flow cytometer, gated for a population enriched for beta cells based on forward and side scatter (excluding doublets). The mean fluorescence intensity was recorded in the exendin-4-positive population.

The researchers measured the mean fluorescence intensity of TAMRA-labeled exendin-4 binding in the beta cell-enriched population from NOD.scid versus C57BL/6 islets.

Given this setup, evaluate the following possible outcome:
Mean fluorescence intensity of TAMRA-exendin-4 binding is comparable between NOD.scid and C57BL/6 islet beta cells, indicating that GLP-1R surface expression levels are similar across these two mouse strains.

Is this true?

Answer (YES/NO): NO